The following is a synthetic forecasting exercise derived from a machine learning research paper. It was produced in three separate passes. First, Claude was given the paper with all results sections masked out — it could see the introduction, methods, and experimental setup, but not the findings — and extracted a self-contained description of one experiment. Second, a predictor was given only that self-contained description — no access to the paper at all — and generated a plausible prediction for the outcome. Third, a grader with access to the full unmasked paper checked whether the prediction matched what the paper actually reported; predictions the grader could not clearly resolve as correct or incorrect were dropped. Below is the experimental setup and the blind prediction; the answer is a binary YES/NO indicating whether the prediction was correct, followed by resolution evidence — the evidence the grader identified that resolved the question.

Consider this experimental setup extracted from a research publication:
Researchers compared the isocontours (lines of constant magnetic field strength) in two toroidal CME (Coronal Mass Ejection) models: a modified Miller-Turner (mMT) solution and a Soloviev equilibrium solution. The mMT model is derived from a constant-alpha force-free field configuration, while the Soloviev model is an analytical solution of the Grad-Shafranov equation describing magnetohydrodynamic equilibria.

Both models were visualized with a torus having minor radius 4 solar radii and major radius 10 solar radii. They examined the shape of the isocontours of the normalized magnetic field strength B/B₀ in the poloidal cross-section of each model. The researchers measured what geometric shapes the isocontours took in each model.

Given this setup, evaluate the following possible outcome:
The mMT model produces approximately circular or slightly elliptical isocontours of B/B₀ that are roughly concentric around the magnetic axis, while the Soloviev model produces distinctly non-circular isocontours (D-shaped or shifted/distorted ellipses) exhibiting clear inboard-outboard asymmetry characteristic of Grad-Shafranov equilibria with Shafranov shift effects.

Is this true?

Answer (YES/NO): NO